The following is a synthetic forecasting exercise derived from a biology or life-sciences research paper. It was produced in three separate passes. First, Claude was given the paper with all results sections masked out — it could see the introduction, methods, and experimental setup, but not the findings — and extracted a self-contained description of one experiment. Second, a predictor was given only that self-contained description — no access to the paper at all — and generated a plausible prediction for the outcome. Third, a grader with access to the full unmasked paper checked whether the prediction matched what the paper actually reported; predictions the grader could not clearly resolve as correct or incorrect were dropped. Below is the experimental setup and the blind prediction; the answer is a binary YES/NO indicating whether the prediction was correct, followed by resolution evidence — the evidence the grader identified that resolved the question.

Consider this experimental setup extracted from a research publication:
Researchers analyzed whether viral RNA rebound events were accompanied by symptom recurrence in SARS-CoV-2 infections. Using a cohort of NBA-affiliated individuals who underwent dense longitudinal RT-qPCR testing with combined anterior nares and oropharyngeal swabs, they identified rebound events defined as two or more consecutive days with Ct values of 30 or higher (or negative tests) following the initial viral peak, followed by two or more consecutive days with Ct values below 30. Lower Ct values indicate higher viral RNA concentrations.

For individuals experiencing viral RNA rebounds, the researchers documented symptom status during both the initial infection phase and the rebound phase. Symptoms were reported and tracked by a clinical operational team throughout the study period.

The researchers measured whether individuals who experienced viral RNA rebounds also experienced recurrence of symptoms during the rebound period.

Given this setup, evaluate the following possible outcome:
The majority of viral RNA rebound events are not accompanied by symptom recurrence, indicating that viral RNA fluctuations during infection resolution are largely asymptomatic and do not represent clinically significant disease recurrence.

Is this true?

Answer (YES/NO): YES